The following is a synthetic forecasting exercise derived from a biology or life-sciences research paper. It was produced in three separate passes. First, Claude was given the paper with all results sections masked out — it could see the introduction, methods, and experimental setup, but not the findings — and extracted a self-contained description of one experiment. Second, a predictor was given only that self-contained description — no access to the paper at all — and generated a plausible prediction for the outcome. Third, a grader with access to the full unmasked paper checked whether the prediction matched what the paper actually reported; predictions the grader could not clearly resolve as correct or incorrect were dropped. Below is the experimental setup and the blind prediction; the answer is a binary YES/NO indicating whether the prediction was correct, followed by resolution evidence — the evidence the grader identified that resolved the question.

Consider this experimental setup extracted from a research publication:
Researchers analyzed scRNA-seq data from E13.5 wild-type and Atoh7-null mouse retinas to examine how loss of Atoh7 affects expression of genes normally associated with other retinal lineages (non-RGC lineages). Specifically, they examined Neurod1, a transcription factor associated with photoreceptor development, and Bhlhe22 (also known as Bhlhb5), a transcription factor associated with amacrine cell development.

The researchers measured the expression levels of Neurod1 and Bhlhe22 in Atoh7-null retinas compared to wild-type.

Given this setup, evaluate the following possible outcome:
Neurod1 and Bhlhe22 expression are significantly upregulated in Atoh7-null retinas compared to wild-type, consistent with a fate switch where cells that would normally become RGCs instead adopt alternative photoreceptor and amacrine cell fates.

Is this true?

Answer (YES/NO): NO